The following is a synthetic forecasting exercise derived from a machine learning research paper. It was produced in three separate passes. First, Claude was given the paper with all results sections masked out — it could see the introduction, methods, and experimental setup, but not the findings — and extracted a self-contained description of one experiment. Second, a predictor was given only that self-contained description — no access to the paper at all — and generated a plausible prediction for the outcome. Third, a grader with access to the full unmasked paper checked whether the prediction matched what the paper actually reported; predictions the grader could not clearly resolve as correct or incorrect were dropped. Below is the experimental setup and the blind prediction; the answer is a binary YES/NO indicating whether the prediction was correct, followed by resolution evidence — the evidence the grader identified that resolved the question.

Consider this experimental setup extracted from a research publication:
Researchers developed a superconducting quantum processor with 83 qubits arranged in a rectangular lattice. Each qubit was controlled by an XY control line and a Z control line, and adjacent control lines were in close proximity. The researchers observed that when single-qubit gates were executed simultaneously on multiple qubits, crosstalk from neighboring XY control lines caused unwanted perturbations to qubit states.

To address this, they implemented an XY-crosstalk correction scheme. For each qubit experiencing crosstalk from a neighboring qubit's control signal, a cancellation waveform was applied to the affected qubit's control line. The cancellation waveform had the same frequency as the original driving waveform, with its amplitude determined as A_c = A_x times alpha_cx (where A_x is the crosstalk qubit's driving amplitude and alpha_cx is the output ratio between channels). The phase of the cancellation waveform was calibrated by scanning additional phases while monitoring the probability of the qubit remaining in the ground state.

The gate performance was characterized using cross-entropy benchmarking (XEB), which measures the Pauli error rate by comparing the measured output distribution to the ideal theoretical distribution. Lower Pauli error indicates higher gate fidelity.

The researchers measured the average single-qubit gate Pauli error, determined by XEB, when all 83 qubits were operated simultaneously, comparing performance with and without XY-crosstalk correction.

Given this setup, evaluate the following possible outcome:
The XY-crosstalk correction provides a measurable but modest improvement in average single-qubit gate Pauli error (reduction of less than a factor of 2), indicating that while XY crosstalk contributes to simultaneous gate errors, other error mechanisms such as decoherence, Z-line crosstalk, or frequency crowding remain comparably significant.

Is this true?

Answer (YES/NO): YES